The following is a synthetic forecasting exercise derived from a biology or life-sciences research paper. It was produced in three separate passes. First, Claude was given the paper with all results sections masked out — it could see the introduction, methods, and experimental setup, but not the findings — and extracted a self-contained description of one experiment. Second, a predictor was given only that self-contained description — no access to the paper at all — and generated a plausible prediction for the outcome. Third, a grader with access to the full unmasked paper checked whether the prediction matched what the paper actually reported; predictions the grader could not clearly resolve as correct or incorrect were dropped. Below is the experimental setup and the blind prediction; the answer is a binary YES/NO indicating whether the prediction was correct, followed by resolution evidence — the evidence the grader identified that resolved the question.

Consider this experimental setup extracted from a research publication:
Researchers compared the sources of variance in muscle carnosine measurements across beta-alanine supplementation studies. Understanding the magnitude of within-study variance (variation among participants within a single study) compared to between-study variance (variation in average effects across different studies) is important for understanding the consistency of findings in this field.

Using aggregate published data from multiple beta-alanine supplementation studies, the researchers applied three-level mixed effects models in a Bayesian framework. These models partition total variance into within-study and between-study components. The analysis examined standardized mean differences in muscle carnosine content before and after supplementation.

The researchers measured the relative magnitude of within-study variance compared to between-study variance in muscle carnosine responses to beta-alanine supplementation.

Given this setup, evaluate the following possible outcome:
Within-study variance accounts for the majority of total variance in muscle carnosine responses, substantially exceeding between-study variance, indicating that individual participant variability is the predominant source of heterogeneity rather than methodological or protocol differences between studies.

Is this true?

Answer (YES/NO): NO